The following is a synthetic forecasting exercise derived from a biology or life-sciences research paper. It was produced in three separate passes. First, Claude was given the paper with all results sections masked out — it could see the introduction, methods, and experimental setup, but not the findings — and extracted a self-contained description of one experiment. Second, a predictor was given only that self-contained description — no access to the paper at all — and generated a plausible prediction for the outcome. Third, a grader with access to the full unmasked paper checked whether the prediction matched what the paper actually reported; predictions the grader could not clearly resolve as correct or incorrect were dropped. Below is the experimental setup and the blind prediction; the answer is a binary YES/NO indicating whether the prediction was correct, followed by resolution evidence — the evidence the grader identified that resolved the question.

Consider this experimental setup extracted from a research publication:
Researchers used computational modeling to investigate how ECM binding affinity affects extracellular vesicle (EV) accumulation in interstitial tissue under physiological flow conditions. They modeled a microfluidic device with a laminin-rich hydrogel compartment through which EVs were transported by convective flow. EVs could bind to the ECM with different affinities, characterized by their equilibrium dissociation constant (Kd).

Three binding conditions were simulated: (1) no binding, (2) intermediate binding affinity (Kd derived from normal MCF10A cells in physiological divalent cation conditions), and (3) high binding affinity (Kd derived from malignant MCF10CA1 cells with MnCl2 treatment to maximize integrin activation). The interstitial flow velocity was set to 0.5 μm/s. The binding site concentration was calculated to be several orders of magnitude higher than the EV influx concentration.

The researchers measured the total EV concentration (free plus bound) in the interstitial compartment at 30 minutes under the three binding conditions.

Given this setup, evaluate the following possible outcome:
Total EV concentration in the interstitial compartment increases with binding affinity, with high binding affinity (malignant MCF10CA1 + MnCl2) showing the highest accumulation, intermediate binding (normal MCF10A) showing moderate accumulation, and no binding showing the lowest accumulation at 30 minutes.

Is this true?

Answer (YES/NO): NO